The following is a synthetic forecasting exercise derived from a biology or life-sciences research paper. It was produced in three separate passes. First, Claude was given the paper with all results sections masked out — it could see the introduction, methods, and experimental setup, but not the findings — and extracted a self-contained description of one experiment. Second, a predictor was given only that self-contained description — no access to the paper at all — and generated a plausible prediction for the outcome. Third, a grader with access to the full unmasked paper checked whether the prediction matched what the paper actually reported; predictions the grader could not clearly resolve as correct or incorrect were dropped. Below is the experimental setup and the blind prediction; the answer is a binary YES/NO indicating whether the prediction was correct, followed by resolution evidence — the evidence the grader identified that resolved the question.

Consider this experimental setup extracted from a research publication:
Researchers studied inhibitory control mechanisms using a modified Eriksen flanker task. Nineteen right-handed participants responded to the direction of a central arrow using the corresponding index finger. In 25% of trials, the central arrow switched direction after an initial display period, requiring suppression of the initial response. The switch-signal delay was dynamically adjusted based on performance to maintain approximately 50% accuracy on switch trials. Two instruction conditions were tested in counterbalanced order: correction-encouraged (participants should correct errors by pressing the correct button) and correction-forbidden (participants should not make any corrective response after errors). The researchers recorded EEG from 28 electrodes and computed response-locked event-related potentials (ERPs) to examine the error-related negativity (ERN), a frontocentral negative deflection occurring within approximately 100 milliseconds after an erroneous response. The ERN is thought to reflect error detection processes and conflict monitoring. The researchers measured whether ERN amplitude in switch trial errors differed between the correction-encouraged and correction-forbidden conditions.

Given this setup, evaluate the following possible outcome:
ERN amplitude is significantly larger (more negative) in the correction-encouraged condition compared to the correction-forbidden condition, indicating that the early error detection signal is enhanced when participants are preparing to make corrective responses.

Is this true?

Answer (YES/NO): NO